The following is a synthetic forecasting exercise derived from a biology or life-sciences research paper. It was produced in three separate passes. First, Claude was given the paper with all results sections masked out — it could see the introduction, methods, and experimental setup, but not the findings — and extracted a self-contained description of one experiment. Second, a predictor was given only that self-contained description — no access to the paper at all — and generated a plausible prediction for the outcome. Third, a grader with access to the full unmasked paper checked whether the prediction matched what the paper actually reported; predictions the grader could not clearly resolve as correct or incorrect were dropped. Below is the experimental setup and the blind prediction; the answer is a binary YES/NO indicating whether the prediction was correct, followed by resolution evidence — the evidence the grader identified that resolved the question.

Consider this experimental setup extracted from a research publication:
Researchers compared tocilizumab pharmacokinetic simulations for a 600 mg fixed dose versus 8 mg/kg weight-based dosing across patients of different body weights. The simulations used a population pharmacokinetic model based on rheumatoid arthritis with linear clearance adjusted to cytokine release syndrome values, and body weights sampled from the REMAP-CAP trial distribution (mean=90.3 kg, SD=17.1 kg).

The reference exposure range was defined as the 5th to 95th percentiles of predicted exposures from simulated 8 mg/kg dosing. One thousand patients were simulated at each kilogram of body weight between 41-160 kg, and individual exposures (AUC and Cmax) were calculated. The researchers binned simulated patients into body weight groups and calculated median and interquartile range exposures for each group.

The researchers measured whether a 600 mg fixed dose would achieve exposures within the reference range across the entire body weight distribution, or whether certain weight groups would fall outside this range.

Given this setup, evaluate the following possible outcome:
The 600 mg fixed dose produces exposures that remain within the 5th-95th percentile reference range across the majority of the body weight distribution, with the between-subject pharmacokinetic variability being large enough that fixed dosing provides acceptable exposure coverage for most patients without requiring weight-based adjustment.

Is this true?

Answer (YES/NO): NO